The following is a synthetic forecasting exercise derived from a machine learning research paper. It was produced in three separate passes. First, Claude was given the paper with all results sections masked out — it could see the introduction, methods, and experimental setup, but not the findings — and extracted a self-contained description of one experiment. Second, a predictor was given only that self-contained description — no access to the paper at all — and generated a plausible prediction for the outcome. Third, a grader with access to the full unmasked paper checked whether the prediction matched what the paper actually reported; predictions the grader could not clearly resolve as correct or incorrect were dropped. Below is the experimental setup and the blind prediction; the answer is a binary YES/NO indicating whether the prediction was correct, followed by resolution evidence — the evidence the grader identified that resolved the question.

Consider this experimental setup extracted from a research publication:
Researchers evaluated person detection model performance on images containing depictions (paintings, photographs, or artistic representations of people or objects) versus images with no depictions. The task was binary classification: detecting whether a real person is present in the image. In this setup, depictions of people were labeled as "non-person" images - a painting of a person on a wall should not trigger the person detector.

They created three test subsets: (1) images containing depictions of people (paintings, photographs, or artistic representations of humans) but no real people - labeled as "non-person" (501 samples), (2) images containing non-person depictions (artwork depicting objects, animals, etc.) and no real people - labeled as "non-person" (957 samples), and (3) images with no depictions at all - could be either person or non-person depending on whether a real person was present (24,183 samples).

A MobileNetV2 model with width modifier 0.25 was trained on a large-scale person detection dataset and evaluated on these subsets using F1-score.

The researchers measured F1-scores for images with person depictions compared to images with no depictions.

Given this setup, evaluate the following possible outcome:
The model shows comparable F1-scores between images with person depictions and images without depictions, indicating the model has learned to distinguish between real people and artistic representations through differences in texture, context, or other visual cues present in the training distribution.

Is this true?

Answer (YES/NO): NO